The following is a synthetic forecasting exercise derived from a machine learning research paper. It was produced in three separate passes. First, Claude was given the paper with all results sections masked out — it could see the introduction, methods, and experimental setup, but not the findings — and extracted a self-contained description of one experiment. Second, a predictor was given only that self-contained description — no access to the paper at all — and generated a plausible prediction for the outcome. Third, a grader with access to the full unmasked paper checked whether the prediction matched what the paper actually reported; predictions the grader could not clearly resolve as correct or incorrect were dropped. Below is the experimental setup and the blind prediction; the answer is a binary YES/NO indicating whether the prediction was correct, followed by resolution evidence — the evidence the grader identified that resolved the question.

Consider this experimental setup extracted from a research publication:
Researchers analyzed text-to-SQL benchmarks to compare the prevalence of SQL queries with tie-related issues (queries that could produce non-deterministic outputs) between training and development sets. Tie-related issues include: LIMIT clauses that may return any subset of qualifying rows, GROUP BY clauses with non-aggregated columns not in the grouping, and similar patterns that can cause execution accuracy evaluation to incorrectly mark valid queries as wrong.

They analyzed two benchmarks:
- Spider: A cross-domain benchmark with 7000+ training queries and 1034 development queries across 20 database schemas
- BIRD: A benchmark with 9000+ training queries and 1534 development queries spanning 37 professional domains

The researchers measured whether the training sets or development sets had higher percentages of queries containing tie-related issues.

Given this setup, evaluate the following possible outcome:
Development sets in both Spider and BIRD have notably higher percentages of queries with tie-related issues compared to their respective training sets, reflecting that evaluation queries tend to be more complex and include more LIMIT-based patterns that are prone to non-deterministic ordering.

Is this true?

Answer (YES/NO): YES